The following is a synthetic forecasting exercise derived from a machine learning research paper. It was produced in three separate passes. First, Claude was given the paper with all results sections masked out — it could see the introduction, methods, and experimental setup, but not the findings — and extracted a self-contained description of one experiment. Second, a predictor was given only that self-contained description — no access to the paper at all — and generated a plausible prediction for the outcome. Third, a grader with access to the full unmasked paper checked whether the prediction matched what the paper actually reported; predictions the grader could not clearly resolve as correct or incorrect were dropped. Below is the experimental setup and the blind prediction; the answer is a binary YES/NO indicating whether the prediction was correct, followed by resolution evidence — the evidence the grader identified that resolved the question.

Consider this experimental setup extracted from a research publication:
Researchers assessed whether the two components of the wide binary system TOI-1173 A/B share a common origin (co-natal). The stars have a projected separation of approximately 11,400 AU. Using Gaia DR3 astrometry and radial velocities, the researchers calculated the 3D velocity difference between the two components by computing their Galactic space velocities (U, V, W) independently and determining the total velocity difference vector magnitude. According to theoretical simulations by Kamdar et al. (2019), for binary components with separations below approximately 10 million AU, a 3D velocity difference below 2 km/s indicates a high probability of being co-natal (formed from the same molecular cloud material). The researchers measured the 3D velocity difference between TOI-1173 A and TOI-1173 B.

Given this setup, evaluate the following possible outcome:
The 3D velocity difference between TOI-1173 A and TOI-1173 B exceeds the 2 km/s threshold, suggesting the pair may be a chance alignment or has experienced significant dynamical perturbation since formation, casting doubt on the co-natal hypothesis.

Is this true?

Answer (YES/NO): NO